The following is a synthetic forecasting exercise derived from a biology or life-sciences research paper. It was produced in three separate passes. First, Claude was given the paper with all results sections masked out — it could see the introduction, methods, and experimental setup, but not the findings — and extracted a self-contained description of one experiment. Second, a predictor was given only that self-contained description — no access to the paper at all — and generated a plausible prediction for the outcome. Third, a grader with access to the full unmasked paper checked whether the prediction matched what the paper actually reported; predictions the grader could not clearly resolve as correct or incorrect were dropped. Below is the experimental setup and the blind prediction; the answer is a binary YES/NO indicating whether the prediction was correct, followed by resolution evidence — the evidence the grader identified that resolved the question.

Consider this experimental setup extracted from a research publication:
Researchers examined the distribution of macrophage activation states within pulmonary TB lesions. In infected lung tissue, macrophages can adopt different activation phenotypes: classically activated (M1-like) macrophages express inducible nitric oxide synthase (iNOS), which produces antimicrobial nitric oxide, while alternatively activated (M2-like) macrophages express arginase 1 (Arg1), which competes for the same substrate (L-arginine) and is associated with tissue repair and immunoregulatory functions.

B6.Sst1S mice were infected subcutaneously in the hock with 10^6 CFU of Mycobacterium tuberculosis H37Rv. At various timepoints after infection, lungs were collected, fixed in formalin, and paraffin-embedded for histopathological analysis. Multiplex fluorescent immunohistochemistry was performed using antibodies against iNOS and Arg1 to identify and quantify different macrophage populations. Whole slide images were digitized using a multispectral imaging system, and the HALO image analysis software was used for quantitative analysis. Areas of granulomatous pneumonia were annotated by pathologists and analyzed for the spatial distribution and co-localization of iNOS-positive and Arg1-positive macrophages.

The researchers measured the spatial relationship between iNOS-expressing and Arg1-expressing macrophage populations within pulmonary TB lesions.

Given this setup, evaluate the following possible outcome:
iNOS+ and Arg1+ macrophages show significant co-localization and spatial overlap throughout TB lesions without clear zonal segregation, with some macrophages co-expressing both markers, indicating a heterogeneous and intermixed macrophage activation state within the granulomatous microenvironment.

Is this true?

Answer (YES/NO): NO